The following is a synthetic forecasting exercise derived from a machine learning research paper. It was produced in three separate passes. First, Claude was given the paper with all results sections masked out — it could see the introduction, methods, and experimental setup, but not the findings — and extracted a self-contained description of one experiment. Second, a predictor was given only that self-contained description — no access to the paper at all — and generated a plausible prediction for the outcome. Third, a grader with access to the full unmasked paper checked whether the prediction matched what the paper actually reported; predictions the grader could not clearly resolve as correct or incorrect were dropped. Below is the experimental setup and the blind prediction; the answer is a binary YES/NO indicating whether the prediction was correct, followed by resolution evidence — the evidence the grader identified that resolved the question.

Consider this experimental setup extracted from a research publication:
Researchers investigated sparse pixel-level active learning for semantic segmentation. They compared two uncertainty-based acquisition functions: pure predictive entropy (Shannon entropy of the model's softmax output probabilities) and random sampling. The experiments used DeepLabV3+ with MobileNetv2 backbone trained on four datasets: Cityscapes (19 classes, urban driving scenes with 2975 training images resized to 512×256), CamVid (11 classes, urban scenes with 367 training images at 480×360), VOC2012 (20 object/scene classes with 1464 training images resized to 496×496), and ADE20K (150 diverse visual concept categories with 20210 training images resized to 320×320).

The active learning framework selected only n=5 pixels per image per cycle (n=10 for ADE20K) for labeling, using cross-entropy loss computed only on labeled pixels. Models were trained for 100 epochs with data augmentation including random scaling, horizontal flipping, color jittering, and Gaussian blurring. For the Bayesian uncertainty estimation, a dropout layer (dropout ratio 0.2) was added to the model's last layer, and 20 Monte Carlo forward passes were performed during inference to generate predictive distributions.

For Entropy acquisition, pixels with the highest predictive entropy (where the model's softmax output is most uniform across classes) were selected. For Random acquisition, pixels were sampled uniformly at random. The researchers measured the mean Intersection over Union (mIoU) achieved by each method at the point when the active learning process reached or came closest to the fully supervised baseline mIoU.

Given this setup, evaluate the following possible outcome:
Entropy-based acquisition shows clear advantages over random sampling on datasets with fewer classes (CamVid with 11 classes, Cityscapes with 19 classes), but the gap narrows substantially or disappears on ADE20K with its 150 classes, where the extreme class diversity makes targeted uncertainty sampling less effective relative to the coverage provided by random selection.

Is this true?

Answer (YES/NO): NO